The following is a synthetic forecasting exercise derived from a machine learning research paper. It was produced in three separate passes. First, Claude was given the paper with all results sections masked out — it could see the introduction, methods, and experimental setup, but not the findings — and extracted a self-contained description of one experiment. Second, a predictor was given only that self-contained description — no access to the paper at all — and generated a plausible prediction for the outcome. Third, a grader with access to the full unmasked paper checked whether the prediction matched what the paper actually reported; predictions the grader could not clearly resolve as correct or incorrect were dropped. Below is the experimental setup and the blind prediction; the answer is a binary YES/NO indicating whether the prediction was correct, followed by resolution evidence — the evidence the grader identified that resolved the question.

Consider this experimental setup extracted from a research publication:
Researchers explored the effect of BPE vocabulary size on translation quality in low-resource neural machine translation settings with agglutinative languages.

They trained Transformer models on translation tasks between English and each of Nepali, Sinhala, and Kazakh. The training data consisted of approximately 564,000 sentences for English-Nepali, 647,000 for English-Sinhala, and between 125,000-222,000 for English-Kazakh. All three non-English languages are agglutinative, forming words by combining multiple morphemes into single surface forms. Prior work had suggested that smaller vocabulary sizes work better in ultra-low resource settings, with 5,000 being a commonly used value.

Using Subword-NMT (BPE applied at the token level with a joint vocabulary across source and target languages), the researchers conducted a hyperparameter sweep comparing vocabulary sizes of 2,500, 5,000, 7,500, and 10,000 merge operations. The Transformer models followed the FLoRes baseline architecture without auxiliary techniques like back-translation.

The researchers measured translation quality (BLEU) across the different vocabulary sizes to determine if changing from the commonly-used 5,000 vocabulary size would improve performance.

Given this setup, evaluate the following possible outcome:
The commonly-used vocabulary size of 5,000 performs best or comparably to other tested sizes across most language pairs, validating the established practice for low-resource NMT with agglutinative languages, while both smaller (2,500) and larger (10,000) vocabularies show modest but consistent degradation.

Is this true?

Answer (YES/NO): NO